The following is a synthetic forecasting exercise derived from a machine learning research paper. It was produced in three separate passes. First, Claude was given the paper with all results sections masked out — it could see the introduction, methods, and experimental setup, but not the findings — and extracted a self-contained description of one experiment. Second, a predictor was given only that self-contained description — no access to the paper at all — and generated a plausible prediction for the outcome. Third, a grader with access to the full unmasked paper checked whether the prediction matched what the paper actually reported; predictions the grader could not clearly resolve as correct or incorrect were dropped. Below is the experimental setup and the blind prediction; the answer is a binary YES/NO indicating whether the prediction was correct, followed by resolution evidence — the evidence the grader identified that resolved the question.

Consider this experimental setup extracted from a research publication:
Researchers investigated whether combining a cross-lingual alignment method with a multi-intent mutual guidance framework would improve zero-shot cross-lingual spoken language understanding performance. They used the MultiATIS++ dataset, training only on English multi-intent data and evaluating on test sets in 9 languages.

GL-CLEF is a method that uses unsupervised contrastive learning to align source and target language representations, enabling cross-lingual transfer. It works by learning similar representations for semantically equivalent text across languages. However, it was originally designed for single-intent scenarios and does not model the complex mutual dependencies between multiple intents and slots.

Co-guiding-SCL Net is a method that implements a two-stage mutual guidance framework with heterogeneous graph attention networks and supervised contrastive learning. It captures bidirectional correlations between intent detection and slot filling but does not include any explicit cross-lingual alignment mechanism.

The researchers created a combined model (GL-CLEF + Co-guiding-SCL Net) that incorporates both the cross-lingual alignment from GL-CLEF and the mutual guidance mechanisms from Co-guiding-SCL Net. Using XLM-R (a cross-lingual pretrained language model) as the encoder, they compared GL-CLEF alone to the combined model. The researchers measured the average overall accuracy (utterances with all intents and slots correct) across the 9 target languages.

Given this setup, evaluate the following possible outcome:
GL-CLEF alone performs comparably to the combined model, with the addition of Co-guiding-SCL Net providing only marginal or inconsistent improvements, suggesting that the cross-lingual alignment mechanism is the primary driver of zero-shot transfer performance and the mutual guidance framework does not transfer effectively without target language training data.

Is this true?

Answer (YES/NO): NO